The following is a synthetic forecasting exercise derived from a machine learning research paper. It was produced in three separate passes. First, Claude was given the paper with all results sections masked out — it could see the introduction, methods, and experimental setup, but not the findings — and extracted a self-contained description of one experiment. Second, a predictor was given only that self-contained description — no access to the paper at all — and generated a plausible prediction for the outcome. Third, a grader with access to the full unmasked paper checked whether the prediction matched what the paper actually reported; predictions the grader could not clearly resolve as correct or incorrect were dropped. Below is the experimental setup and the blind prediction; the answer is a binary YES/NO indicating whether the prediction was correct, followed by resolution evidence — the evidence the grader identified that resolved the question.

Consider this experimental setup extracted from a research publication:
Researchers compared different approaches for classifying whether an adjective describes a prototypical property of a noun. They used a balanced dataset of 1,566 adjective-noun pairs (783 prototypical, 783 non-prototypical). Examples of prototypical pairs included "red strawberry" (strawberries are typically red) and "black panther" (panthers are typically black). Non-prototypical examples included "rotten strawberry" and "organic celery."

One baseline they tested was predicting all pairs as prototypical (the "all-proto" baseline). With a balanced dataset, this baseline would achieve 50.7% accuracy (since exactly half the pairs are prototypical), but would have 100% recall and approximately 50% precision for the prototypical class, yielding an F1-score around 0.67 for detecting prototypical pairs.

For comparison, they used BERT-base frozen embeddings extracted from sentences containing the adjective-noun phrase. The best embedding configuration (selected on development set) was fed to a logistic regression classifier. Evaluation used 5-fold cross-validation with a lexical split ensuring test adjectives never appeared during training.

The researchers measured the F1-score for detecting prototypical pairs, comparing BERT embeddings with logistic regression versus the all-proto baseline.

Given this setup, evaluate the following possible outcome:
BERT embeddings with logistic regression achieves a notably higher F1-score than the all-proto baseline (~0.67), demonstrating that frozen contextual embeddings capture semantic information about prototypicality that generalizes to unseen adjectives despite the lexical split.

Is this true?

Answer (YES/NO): NO